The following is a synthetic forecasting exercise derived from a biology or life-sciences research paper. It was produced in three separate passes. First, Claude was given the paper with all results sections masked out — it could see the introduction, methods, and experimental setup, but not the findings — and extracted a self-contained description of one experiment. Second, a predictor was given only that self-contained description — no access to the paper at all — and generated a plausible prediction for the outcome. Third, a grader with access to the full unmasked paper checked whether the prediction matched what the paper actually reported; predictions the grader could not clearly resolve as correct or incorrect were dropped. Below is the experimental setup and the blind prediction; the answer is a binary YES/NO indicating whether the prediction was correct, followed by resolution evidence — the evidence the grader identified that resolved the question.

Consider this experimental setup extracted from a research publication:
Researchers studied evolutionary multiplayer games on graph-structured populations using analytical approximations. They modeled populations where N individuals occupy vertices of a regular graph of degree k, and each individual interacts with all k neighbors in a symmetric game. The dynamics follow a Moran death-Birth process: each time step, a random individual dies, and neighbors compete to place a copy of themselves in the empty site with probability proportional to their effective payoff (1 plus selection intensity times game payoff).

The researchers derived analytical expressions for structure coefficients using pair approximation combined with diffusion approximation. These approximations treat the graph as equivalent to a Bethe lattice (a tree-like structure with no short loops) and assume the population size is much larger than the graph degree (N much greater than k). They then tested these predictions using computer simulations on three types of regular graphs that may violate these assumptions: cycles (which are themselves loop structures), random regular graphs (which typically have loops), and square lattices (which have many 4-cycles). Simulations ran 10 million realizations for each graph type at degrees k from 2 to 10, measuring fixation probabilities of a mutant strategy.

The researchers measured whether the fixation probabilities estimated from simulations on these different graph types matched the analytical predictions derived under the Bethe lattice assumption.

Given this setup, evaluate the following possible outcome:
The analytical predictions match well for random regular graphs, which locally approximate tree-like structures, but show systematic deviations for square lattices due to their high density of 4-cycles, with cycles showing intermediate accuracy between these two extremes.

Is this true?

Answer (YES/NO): NO